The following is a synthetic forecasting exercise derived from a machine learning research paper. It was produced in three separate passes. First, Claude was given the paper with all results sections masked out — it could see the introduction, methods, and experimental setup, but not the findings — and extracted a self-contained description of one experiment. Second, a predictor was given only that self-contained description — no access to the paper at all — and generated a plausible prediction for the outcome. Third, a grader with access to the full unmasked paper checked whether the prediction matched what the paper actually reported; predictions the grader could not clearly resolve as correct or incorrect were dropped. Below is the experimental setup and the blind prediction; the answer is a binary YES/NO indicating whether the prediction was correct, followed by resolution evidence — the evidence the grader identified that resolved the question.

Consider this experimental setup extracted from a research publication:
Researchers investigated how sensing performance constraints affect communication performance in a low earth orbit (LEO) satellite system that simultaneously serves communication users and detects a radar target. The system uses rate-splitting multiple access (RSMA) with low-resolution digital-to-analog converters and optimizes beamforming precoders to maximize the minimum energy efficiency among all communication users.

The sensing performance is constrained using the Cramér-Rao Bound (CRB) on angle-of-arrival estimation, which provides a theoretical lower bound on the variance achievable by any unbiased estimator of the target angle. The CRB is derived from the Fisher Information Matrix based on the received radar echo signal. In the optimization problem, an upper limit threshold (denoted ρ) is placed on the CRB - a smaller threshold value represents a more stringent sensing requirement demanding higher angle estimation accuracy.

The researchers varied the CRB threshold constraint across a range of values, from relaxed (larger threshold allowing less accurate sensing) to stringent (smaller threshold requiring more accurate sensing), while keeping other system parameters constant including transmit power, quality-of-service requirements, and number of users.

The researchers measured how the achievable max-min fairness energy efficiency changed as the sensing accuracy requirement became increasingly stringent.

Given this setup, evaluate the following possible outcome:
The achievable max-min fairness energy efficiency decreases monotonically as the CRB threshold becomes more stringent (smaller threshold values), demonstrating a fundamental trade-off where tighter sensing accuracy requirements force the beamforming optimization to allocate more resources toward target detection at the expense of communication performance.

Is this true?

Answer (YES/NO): YES